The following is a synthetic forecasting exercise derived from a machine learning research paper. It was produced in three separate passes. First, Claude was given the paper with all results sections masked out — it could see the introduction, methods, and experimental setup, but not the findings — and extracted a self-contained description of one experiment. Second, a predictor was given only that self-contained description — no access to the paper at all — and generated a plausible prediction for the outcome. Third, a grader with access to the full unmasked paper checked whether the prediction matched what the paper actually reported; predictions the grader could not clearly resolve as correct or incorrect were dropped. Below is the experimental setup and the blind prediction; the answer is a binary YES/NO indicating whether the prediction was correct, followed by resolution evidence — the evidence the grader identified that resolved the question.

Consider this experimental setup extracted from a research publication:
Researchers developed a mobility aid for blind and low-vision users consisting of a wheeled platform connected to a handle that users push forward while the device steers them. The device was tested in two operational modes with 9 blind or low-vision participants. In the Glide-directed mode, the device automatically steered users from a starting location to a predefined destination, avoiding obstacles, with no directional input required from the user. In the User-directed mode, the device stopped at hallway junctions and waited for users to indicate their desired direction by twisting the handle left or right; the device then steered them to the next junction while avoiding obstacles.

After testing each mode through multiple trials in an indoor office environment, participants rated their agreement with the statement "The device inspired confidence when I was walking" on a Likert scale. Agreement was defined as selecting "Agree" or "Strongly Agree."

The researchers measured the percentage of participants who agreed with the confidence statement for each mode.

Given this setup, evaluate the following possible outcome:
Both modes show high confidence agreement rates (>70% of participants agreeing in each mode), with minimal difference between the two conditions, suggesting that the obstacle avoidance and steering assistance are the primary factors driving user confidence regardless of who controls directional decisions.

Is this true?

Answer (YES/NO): NO